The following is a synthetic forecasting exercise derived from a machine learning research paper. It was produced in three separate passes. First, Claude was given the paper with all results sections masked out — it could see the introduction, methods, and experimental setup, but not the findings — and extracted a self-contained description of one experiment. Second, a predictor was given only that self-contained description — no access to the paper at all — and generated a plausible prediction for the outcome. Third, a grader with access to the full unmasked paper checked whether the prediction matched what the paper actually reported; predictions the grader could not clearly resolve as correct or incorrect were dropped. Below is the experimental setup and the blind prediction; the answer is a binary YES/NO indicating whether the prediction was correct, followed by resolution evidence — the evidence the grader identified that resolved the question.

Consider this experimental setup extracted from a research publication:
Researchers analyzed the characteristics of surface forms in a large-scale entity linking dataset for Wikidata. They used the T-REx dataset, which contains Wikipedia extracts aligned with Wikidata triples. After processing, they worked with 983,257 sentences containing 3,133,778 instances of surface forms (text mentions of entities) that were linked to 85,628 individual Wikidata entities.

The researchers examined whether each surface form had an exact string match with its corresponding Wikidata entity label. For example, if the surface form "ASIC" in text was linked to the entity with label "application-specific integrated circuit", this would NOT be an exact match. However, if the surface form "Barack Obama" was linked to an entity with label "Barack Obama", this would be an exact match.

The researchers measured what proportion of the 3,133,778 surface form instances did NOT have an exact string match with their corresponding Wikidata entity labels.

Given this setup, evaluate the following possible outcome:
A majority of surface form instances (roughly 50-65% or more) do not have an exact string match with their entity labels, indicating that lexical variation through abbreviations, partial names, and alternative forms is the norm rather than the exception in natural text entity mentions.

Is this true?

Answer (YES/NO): YES